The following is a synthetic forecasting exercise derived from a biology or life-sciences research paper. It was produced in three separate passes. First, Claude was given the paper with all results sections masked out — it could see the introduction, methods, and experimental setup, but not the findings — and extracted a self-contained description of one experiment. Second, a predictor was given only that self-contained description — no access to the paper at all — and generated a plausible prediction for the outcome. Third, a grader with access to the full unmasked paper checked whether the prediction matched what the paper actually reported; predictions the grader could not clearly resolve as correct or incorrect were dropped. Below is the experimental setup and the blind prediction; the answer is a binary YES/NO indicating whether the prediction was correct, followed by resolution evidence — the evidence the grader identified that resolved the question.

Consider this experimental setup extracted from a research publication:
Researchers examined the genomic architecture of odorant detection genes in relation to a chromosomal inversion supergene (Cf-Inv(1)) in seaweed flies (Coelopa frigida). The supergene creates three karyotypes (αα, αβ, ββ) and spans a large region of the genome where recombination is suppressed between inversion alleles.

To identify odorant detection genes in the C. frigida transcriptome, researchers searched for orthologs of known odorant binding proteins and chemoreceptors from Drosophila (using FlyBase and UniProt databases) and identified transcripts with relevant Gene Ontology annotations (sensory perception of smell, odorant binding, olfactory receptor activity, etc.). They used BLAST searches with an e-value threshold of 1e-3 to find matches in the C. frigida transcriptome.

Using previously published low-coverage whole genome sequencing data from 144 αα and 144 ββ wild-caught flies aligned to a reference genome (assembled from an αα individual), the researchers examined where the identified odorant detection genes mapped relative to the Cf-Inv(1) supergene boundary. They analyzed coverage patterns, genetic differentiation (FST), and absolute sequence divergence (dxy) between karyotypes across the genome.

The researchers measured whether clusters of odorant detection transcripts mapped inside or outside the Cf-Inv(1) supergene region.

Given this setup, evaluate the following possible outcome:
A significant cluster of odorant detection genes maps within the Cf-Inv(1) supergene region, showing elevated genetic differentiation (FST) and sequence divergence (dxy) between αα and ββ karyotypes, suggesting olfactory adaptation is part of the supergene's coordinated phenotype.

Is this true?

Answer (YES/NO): NO